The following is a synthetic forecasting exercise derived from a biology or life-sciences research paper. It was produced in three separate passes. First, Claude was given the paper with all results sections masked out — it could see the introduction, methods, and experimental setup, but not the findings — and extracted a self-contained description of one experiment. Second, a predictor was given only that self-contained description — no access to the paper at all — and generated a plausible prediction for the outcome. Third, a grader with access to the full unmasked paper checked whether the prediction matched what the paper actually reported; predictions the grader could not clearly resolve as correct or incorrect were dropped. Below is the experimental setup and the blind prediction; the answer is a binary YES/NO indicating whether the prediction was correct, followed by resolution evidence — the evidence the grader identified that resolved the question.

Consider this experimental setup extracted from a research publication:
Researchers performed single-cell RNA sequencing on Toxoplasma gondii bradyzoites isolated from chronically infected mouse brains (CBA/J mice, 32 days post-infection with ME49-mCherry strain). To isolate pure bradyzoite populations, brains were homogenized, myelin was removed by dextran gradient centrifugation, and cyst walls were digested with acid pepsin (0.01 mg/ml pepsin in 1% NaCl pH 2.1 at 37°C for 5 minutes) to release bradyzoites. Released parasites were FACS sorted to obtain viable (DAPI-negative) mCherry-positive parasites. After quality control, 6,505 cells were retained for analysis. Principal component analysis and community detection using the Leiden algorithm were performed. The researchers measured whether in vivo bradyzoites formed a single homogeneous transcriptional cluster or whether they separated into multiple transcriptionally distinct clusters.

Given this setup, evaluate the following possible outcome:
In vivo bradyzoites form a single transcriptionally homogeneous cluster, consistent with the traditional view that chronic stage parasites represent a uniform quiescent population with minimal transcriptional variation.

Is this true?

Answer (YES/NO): NO